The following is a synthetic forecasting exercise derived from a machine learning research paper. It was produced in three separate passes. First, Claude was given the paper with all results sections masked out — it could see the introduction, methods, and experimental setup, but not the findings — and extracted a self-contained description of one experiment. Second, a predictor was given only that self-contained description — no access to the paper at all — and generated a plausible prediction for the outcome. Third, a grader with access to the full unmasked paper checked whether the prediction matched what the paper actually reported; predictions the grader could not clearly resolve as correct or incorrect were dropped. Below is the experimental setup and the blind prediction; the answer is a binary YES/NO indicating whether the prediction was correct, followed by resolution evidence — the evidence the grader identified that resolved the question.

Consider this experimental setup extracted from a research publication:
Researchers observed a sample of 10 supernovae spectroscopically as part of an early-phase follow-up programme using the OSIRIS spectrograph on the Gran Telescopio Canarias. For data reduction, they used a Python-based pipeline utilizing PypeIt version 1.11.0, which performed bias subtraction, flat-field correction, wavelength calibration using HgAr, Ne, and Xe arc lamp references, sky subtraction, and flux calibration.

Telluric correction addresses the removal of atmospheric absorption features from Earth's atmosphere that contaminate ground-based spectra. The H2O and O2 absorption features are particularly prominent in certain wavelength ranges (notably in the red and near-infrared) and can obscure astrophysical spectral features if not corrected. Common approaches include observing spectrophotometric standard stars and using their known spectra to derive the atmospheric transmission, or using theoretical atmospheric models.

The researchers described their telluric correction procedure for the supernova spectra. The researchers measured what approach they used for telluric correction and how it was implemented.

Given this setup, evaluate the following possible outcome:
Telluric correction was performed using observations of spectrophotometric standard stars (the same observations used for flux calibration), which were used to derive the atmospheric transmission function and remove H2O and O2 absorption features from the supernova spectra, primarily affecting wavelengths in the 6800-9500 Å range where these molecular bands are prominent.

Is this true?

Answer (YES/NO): NO